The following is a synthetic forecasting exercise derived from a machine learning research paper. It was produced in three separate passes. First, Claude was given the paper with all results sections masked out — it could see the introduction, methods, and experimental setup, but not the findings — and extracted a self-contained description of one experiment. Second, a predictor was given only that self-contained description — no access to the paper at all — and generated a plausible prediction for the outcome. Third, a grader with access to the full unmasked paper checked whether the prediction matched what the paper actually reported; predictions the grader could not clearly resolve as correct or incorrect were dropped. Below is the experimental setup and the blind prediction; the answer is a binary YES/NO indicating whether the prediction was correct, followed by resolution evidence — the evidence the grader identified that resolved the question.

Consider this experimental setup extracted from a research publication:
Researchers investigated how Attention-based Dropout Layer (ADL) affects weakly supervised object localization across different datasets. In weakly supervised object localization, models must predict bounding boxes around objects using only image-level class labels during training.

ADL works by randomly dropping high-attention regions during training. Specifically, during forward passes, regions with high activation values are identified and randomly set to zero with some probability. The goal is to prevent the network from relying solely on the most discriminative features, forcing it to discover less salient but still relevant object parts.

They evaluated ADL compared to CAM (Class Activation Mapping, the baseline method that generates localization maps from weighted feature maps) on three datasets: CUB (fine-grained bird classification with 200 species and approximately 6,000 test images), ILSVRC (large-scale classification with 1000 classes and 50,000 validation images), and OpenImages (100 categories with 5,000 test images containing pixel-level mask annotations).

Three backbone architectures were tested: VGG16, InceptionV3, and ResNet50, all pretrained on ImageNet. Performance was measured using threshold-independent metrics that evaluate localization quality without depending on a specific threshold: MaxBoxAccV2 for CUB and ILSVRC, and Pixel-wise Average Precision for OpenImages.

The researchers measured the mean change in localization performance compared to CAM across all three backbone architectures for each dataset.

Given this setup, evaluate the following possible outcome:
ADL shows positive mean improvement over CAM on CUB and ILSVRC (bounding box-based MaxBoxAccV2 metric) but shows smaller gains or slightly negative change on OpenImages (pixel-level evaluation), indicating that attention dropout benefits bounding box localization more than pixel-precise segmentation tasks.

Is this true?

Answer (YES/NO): NO